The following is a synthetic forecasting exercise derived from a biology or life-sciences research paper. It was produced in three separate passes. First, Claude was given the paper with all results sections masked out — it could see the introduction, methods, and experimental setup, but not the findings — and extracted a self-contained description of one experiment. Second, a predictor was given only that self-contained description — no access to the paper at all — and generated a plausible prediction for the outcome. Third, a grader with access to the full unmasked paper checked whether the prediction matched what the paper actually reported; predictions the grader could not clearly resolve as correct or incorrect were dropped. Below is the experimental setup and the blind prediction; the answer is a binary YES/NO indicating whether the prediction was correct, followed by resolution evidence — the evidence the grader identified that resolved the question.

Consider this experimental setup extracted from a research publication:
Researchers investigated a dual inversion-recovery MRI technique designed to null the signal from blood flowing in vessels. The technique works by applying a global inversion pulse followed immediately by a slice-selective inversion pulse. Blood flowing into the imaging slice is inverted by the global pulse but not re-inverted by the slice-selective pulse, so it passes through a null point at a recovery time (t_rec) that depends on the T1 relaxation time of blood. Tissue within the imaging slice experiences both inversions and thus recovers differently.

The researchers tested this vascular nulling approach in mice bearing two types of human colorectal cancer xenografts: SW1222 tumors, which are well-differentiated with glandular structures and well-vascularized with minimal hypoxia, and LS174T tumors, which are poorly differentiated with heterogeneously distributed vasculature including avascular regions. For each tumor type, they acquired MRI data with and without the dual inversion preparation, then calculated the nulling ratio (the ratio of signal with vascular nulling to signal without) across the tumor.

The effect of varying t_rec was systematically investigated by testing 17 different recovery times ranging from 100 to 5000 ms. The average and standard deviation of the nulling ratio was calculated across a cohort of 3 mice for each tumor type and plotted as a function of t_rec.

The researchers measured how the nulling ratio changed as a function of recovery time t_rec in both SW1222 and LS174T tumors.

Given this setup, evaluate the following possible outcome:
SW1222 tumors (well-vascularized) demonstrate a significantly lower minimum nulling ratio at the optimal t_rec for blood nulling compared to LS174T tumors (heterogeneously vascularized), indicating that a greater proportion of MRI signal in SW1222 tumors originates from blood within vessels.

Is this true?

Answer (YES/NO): YES